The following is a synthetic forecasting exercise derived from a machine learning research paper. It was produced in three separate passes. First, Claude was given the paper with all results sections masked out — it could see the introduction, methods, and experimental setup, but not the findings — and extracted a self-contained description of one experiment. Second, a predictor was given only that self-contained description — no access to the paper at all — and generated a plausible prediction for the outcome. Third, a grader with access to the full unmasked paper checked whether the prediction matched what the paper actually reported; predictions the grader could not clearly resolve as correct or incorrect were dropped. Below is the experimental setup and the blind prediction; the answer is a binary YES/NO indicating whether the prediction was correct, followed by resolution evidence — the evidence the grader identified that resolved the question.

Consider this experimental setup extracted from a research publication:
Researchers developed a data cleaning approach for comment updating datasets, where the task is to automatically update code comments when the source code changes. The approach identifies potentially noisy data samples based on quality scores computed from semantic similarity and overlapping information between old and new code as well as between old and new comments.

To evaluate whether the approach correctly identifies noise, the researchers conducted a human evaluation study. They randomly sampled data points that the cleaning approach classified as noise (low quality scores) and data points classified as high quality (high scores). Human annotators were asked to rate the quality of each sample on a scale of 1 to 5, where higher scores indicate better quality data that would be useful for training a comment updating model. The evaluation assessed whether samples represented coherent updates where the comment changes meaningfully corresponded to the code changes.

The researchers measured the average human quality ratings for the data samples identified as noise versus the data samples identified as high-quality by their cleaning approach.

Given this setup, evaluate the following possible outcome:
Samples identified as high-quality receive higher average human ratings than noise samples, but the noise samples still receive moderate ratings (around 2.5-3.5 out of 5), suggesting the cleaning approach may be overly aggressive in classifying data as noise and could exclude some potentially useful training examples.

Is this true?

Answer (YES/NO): YES